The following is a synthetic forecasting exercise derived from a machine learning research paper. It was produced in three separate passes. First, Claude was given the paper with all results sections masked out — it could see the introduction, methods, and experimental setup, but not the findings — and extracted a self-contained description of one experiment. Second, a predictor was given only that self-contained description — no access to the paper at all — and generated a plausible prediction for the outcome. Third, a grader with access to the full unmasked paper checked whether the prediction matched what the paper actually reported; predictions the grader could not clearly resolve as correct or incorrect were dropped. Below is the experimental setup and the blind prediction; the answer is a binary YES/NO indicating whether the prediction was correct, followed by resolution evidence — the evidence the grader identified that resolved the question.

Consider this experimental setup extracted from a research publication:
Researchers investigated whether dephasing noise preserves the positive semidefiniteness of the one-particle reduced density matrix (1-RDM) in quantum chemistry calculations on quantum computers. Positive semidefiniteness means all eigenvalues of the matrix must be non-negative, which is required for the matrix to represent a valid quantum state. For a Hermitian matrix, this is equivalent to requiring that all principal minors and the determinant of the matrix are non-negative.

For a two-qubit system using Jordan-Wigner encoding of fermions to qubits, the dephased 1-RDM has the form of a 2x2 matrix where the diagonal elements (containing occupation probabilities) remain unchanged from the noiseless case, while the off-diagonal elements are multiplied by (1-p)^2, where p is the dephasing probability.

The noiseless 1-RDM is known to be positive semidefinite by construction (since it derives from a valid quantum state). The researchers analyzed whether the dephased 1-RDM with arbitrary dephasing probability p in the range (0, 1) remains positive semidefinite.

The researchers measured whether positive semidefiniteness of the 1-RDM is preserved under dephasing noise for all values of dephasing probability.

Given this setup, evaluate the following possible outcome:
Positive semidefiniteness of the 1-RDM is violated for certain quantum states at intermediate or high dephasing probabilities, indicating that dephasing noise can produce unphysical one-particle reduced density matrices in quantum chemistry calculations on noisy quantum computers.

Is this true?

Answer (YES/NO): NO